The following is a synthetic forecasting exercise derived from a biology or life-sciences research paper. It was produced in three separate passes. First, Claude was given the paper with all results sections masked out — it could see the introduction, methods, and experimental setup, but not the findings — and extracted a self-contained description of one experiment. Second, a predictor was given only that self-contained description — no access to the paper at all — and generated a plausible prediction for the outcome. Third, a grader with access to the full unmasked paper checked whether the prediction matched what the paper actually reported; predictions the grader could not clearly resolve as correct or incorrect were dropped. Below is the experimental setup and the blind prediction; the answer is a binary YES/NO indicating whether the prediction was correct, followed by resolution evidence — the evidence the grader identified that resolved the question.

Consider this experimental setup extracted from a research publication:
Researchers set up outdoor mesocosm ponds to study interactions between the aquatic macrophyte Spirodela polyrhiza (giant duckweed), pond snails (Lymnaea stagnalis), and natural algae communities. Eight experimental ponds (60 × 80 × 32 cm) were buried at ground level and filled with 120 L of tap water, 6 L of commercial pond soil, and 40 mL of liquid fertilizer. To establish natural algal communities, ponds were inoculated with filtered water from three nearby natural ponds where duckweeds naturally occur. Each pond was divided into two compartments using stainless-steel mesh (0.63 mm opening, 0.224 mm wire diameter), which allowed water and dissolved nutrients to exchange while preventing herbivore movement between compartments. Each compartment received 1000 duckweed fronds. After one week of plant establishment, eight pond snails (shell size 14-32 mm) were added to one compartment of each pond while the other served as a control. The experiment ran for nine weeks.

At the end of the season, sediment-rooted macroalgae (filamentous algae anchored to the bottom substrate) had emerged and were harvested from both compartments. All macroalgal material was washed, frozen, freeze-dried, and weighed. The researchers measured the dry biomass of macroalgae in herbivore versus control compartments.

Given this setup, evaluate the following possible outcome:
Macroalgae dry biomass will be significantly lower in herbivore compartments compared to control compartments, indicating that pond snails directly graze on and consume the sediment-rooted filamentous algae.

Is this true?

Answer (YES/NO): YES